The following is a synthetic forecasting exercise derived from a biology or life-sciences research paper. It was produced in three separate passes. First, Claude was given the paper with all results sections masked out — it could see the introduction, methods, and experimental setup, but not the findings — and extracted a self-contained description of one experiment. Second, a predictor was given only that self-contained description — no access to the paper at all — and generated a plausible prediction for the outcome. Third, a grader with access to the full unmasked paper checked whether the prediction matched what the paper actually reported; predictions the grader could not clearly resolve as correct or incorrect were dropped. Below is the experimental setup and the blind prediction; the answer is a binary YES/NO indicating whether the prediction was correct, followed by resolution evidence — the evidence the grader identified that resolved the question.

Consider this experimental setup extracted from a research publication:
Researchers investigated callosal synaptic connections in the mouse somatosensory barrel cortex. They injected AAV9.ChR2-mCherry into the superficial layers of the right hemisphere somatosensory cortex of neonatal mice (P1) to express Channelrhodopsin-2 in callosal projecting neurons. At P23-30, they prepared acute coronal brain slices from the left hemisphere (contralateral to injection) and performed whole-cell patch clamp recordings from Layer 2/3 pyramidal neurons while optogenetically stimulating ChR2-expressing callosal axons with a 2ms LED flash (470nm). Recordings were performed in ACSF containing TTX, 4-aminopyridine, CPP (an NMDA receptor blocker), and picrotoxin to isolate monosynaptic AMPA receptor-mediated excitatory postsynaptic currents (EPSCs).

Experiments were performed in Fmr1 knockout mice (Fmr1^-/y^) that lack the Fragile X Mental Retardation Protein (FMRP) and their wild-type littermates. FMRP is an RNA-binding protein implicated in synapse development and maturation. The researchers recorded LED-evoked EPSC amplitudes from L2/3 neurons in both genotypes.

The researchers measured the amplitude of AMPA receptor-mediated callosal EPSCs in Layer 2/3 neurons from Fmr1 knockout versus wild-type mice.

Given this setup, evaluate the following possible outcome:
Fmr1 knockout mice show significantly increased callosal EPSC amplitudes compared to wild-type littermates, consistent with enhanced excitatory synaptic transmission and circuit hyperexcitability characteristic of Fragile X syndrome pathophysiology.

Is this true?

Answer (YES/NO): NO